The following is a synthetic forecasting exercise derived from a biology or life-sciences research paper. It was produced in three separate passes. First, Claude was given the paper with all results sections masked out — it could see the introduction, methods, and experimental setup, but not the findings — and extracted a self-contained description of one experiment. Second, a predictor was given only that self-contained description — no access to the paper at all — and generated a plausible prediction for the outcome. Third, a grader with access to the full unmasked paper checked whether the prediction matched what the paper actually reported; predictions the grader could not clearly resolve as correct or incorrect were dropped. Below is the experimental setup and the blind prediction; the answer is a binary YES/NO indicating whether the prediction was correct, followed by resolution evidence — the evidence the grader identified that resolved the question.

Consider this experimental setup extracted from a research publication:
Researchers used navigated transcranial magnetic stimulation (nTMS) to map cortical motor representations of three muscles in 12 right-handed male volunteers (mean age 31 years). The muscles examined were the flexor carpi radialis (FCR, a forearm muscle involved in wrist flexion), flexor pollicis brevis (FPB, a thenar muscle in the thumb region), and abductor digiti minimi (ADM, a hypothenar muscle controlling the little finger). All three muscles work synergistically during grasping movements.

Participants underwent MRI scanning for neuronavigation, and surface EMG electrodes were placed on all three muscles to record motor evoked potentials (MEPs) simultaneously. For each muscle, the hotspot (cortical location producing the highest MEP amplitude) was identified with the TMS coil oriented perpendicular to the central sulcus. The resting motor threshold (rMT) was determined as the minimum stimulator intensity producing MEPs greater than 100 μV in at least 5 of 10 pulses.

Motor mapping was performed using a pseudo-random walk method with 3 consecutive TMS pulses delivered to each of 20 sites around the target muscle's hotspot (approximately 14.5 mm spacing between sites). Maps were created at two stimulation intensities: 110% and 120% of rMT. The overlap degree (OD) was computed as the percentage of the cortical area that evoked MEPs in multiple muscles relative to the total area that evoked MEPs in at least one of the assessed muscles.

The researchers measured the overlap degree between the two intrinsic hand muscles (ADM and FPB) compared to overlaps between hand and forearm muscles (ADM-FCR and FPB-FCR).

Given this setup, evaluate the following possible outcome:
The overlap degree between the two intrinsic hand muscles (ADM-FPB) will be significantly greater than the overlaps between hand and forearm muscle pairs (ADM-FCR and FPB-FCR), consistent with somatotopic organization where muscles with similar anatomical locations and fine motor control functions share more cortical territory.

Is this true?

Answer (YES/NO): NO